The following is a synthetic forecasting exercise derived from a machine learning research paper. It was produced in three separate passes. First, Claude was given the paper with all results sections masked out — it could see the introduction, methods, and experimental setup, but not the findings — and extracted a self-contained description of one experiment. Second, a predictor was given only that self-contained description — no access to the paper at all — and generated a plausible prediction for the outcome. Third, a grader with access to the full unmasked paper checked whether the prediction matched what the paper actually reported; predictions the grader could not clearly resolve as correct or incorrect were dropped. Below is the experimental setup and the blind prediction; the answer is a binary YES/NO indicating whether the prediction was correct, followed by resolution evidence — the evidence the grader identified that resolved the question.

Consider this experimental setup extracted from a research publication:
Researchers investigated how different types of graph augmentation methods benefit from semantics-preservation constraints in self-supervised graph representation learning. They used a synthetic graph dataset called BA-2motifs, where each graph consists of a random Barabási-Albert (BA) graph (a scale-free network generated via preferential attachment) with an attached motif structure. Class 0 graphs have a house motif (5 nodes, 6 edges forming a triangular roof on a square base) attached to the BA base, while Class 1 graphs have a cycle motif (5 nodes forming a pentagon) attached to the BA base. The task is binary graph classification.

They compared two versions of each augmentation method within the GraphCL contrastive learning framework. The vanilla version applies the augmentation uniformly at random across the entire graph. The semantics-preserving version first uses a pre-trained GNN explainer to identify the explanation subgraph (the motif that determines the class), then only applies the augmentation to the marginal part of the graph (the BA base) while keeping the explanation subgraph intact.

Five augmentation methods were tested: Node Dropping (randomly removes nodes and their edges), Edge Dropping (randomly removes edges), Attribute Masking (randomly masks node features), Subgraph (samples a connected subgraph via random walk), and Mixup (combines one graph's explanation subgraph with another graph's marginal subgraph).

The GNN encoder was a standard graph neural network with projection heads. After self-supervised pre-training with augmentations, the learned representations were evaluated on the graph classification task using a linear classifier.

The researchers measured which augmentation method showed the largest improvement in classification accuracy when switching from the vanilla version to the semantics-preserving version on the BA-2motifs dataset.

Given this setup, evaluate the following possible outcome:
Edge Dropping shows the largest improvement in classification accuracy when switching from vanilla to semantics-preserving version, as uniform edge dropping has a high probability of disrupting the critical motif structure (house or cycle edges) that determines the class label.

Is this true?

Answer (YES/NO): NO